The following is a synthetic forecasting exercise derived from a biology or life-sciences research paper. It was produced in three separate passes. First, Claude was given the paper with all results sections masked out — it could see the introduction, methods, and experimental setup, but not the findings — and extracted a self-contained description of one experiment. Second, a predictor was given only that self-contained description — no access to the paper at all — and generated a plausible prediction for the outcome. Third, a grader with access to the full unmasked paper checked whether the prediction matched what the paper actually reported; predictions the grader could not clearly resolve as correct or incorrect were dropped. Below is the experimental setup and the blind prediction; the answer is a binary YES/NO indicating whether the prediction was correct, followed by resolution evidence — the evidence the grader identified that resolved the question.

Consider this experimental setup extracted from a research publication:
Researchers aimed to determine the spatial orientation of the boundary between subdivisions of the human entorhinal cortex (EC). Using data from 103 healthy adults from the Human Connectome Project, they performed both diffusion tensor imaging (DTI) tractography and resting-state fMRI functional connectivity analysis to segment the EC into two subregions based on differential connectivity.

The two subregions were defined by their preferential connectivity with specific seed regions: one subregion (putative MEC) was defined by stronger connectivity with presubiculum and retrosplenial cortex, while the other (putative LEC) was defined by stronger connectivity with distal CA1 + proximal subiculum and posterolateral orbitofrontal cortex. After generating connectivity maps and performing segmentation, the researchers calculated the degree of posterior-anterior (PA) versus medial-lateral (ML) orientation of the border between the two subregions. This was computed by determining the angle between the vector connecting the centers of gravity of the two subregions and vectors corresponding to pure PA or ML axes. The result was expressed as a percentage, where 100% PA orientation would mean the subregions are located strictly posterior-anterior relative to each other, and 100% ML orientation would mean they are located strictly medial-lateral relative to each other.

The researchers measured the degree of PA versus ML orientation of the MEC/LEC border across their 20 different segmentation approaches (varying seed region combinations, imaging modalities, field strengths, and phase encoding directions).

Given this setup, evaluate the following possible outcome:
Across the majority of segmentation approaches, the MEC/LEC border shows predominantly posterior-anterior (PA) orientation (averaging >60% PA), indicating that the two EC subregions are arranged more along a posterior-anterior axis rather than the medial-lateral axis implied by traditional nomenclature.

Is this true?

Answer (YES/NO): YES